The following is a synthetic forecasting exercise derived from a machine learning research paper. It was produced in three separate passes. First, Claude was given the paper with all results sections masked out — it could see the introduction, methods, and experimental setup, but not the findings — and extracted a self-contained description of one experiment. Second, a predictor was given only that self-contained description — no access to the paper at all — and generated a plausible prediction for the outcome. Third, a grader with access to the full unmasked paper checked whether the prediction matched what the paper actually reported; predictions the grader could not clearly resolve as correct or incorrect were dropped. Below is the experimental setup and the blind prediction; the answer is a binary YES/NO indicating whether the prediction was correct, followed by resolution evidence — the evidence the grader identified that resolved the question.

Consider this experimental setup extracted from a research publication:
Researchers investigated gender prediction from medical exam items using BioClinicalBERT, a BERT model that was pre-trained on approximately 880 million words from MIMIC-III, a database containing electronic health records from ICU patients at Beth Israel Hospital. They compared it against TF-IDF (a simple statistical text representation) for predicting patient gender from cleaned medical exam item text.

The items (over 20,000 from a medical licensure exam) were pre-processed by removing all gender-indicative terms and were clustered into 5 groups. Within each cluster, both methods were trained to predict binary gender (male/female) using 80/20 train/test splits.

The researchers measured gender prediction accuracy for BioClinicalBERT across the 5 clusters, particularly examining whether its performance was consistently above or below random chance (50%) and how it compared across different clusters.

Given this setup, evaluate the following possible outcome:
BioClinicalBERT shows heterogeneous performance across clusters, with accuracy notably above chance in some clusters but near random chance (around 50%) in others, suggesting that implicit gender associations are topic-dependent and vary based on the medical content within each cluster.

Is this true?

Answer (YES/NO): NO